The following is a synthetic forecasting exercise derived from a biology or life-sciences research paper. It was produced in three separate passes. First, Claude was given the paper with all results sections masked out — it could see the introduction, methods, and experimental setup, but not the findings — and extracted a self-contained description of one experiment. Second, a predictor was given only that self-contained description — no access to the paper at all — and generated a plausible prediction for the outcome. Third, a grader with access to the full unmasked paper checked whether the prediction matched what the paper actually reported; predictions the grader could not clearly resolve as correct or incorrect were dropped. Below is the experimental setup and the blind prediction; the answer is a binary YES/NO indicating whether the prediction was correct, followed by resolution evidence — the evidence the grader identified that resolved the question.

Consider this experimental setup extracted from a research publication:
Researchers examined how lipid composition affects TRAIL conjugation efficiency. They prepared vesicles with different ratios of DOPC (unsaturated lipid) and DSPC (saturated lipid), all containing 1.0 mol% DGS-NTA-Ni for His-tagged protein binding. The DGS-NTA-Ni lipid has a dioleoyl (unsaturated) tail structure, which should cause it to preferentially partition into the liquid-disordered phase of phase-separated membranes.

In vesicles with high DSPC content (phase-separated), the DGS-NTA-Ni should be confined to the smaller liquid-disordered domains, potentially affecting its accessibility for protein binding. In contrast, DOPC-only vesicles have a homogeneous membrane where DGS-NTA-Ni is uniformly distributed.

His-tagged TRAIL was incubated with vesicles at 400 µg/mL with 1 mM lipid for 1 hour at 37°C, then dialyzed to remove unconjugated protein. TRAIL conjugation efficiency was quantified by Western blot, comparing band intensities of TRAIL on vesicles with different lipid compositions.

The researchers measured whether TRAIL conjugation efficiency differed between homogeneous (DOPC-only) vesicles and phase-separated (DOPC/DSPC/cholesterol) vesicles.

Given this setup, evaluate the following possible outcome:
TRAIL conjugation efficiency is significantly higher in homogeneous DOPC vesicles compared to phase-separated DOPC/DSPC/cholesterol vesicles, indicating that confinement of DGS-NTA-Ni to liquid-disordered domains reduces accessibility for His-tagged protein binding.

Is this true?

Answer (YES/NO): NO